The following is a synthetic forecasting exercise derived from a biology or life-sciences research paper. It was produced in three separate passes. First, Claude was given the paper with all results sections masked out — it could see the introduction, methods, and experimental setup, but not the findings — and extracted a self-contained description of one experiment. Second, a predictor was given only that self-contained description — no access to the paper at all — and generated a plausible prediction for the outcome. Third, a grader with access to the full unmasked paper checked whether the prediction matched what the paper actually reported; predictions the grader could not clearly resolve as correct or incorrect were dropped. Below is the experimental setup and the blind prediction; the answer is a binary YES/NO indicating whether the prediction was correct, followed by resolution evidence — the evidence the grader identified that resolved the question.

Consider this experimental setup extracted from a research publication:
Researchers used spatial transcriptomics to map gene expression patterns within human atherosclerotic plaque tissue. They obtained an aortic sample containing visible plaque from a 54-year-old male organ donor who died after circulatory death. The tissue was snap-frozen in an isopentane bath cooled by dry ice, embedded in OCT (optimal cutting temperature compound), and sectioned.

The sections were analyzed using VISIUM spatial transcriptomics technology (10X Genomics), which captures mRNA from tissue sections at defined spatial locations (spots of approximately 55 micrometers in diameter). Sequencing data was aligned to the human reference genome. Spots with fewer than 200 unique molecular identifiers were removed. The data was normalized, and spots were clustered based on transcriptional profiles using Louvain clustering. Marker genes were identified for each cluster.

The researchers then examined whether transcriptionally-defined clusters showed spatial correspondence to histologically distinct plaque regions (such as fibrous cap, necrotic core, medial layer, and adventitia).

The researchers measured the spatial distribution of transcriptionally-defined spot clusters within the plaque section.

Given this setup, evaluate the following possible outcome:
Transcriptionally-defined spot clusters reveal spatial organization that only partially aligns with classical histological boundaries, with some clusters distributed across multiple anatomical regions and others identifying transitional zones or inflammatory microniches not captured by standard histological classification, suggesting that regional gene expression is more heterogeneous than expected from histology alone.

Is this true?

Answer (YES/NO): NO